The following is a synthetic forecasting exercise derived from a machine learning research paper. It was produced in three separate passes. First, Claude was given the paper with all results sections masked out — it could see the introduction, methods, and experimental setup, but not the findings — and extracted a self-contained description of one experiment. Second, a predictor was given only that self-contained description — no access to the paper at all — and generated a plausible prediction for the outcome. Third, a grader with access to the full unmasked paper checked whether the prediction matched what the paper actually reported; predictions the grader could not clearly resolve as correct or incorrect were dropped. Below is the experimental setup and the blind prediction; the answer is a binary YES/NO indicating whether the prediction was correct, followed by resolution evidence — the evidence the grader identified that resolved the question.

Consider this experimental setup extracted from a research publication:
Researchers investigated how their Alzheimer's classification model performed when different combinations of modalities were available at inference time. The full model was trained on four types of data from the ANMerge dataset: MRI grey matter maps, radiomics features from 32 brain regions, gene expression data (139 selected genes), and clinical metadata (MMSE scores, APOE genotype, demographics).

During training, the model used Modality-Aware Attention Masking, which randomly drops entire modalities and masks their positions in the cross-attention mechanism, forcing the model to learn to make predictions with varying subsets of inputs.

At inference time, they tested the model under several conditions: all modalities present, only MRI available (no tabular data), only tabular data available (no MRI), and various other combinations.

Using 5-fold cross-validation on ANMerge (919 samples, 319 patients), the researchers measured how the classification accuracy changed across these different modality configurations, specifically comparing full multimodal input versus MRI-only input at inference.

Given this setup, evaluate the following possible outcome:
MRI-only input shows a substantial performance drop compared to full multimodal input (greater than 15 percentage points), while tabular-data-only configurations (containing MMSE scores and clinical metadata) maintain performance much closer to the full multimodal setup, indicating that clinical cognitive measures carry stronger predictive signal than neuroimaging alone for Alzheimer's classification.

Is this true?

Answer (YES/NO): YES